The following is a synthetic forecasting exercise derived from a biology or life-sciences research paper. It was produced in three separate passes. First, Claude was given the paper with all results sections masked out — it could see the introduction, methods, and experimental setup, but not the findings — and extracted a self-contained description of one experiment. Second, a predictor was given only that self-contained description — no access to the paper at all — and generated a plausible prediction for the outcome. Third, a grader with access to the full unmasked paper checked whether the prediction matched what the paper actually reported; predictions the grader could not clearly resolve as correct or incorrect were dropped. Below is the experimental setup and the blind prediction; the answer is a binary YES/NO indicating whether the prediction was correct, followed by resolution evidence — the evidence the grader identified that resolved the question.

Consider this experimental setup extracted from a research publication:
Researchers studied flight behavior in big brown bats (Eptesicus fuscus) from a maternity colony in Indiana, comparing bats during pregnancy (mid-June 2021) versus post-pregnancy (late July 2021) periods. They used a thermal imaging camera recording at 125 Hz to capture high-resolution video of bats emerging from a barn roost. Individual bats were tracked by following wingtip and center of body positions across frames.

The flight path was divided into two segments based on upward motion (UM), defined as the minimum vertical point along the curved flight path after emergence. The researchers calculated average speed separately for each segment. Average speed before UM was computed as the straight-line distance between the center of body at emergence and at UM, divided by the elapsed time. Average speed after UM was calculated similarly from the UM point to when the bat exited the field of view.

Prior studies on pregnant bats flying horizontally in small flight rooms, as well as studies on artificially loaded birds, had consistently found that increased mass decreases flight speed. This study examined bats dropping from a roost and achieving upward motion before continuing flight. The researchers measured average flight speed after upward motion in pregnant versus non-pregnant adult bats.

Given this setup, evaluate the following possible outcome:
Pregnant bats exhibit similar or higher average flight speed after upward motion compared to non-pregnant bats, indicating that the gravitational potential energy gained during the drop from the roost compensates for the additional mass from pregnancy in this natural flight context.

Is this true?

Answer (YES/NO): YES